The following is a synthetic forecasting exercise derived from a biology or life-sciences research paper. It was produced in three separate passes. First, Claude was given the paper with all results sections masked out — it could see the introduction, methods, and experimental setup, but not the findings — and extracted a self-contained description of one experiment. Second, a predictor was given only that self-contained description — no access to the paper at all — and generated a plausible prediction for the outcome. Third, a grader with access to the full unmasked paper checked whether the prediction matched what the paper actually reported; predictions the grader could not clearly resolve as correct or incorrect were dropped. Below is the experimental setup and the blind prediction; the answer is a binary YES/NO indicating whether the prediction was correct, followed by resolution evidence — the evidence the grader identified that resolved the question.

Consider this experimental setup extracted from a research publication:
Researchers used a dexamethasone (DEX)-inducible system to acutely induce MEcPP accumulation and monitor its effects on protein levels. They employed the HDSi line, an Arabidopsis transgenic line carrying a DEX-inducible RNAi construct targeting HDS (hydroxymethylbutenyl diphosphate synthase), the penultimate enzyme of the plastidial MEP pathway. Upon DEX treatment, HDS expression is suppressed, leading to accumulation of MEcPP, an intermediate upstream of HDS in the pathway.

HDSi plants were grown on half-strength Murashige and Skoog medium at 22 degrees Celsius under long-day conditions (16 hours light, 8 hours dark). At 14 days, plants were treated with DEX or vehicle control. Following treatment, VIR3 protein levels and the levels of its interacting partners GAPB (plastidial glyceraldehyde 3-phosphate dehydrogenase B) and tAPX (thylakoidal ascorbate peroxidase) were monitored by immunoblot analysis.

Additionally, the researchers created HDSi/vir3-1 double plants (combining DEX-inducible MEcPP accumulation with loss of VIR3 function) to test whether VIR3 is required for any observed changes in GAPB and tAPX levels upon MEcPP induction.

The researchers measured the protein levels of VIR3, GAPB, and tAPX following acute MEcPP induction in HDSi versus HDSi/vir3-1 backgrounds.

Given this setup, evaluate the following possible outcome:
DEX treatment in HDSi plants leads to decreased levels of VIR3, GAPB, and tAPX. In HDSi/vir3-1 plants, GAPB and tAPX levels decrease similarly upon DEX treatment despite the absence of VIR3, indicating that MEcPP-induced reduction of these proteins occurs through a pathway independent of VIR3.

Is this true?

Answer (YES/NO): NO